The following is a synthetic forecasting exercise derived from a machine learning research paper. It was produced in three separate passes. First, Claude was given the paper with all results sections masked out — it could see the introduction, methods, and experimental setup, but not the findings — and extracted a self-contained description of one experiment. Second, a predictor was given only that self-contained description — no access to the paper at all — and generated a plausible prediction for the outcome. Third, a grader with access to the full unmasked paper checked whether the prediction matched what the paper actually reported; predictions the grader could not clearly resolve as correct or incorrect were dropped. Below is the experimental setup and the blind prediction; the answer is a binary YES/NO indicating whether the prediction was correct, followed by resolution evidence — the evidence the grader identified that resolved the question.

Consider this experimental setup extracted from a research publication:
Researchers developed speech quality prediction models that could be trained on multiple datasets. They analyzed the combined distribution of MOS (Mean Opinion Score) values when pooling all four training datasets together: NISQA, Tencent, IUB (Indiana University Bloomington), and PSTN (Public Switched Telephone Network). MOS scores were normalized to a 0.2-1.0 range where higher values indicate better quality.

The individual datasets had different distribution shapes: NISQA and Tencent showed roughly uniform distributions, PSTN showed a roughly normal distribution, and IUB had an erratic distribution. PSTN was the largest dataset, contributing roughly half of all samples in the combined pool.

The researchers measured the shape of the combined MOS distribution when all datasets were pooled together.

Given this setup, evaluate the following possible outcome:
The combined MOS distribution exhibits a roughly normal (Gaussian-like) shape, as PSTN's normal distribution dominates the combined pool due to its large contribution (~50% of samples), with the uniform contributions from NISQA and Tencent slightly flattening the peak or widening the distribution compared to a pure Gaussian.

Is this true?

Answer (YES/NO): YES